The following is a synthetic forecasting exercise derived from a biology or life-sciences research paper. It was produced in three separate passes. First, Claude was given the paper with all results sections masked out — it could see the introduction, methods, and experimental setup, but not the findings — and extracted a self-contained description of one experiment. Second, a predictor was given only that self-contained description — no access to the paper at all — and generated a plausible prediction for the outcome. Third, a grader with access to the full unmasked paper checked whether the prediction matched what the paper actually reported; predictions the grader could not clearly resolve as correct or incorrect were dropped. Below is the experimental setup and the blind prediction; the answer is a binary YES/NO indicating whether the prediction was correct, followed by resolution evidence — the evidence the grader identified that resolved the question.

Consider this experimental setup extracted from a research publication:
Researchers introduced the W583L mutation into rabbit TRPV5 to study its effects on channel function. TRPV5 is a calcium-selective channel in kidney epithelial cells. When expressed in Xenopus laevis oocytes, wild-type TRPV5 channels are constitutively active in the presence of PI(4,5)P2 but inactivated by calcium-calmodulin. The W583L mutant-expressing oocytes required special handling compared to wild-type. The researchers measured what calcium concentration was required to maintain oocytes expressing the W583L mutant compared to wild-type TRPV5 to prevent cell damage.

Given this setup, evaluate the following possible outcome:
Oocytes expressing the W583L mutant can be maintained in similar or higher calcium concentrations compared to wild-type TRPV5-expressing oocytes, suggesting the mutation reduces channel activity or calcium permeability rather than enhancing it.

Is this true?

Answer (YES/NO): NO